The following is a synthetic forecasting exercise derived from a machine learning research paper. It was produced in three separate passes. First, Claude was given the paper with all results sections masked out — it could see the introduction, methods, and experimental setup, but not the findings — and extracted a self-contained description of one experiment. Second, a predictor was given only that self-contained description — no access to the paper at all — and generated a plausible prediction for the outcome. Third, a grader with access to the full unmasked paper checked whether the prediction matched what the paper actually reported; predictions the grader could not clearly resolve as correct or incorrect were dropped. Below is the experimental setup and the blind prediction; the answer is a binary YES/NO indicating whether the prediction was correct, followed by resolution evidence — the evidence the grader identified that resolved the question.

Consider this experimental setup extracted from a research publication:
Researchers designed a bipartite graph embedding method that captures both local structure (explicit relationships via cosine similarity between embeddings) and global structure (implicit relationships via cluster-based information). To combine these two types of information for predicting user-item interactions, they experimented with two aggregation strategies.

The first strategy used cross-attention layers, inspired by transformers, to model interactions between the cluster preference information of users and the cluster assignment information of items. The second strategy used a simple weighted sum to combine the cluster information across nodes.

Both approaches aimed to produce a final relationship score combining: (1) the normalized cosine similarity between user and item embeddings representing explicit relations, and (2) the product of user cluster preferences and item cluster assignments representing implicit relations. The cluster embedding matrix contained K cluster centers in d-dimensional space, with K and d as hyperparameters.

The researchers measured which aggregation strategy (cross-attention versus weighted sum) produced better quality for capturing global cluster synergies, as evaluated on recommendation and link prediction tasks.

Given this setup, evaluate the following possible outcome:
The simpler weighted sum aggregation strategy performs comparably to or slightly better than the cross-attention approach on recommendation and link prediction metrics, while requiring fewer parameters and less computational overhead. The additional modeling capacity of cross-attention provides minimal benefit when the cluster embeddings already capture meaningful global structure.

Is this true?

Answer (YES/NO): NO